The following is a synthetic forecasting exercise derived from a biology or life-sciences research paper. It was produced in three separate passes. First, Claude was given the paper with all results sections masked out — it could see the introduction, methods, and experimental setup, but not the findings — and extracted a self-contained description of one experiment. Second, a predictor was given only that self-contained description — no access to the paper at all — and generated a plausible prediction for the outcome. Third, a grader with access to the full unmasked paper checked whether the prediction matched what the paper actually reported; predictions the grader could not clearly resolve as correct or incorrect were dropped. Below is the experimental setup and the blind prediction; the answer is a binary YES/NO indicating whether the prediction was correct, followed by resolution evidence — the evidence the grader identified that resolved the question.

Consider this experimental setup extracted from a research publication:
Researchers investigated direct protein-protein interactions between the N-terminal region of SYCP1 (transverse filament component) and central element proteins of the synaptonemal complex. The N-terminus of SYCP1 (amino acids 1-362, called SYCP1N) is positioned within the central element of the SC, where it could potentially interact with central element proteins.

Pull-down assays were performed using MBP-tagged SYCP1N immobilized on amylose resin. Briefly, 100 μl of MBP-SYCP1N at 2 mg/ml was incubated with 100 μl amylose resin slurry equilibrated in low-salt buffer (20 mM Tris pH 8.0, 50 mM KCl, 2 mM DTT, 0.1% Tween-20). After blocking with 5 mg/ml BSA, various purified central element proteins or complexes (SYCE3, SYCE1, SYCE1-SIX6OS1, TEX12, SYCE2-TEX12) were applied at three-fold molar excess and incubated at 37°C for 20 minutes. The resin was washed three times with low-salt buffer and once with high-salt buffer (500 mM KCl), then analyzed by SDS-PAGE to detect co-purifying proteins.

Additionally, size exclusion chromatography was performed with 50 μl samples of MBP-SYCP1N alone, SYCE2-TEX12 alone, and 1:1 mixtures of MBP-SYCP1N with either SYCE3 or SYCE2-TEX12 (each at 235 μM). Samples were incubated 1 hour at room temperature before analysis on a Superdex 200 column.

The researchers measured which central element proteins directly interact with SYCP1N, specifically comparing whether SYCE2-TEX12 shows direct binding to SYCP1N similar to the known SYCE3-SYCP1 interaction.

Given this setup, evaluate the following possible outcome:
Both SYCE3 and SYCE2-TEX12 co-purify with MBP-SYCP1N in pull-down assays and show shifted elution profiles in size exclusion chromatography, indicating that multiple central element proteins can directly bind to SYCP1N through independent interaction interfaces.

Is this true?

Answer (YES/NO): NO